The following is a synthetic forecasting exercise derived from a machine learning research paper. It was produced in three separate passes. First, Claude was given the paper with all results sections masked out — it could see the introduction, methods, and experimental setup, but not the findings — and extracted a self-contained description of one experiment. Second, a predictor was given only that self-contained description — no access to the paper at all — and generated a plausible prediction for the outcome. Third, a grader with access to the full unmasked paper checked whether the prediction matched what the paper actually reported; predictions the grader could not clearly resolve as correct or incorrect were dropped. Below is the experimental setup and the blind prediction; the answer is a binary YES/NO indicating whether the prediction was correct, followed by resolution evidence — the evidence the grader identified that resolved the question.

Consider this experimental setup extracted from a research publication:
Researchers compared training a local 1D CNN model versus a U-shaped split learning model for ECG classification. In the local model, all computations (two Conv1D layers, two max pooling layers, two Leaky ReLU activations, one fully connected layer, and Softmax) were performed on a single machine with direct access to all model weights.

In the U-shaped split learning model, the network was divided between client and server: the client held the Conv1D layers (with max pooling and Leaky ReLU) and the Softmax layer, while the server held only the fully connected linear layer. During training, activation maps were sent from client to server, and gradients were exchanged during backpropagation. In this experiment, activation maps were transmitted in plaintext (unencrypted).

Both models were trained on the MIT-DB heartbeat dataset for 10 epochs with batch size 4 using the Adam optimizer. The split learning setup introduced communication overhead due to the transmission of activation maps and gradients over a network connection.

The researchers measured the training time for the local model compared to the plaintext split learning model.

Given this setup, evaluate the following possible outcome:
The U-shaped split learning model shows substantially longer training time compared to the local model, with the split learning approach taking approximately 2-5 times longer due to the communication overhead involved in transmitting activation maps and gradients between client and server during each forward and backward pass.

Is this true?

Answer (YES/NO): NO